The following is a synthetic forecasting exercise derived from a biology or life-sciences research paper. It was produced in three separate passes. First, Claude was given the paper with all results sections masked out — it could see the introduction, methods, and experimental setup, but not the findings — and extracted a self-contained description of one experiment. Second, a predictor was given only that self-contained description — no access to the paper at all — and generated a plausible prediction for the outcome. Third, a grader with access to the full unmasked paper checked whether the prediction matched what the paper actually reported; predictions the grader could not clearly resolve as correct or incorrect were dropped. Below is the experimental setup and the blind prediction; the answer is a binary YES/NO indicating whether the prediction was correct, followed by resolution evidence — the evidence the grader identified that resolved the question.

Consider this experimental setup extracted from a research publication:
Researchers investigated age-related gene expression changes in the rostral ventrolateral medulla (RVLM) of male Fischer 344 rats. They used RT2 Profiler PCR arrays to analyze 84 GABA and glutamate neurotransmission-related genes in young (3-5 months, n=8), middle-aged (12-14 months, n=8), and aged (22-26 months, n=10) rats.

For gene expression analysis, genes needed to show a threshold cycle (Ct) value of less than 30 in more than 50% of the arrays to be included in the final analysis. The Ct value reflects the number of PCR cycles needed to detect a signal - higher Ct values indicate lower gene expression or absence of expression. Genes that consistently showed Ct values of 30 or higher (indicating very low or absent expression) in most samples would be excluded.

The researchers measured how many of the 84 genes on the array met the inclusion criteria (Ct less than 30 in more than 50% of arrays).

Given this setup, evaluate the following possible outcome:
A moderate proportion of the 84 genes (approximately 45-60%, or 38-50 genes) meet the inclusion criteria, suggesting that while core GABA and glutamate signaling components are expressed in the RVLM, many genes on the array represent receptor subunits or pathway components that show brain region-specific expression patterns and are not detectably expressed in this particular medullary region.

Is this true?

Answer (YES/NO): NO